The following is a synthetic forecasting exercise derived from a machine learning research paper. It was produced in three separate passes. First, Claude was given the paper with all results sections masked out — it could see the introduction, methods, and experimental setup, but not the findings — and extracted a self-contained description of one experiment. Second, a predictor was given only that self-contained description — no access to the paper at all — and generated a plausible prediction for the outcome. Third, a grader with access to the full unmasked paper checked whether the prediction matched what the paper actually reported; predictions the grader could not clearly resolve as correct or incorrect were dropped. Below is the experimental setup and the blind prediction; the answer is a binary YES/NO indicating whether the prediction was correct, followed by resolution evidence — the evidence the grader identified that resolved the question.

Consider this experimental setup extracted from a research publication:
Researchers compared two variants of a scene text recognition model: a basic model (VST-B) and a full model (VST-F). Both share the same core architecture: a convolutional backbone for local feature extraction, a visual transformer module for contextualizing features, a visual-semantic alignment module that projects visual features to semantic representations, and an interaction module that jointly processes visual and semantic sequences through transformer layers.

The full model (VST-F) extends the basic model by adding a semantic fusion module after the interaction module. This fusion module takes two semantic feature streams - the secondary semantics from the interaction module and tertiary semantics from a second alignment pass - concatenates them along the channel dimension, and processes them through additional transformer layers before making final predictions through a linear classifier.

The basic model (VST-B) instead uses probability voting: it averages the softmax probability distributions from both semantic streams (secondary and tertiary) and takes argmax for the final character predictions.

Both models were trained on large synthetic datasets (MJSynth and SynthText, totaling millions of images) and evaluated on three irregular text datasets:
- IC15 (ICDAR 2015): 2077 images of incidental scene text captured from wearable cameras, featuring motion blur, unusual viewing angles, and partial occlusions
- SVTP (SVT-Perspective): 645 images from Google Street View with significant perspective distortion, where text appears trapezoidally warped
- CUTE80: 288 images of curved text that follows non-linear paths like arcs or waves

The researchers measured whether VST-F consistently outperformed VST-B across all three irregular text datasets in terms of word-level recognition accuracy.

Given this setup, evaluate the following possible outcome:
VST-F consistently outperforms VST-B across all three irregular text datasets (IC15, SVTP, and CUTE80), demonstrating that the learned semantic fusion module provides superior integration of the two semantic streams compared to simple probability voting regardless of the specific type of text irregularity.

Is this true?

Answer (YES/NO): NO